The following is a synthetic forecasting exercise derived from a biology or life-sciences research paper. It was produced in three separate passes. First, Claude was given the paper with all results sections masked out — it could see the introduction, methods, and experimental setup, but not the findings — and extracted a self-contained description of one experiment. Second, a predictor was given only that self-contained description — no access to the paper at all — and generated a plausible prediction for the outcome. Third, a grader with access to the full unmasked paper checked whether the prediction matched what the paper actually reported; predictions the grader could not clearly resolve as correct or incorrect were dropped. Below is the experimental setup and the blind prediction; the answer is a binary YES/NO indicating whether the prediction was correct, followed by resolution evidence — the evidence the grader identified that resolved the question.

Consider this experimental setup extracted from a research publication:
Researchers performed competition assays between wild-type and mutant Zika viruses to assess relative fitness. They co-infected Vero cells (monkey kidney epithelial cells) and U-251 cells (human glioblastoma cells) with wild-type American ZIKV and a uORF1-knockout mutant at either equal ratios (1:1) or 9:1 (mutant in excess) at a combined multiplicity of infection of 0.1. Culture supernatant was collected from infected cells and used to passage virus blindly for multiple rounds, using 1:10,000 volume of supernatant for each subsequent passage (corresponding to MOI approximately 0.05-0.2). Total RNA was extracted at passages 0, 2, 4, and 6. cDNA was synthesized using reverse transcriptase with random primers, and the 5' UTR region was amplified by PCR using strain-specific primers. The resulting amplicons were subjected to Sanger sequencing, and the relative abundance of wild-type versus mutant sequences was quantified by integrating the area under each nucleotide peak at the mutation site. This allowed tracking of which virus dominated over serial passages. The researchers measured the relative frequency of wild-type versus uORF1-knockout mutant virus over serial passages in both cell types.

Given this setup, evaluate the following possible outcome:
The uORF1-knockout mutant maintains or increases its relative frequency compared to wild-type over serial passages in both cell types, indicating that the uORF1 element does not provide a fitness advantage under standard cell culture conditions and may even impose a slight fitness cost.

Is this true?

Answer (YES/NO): YES